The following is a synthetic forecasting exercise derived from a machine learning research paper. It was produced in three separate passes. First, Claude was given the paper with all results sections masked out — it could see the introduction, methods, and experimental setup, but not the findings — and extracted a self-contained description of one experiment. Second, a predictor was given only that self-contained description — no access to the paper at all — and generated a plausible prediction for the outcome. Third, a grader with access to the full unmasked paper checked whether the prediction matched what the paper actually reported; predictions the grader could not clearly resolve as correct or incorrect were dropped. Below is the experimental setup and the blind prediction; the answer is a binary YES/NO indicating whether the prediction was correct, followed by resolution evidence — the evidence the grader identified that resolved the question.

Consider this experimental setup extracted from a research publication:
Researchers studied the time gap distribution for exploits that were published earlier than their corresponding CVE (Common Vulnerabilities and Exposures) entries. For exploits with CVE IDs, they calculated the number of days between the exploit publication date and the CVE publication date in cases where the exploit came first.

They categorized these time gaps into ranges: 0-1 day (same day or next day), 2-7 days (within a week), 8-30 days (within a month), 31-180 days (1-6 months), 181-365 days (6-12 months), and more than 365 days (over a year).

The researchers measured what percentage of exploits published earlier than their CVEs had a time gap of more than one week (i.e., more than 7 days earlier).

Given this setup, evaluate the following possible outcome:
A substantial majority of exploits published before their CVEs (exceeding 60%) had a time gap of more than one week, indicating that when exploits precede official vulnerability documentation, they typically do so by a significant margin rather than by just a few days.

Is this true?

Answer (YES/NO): YES